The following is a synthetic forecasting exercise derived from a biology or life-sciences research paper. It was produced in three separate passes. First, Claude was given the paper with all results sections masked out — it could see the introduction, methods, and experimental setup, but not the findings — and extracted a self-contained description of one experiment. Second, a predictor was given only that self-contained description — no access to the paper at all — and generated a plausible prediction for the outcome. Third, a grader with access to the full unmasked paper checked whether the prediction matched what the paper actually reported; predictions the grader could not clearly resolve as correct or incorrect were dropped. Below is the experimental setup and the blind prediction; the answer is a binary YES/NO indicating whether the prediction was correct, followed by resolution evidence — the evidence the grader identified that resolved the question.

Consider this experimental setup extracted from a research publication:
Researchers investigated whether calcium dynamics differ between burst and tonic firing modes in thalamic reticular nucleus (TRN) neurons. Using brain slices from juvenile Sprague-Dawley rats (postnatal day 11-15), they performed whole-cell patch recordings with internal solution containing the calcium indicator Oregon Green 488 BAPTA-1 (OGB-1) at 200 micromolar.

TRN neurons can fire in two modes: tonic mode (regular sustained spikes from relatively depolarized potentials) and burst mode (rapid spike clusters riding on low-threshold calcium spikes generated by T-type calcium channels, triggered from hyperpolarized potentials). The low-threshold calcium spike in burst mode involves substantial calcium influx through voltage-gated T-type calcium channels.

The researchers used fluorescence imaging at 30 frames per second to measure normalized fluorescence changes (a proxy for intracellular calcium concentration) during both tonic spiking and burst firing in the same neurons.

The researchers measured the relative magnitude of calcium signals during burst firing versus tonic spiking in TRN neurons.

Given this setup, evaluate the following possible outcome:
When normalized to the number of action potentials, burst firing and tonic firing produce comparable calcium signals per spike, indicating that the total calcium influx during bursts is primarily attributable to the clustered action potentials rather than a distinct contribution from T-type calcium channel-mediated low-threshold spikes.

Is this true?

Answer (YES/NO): NO